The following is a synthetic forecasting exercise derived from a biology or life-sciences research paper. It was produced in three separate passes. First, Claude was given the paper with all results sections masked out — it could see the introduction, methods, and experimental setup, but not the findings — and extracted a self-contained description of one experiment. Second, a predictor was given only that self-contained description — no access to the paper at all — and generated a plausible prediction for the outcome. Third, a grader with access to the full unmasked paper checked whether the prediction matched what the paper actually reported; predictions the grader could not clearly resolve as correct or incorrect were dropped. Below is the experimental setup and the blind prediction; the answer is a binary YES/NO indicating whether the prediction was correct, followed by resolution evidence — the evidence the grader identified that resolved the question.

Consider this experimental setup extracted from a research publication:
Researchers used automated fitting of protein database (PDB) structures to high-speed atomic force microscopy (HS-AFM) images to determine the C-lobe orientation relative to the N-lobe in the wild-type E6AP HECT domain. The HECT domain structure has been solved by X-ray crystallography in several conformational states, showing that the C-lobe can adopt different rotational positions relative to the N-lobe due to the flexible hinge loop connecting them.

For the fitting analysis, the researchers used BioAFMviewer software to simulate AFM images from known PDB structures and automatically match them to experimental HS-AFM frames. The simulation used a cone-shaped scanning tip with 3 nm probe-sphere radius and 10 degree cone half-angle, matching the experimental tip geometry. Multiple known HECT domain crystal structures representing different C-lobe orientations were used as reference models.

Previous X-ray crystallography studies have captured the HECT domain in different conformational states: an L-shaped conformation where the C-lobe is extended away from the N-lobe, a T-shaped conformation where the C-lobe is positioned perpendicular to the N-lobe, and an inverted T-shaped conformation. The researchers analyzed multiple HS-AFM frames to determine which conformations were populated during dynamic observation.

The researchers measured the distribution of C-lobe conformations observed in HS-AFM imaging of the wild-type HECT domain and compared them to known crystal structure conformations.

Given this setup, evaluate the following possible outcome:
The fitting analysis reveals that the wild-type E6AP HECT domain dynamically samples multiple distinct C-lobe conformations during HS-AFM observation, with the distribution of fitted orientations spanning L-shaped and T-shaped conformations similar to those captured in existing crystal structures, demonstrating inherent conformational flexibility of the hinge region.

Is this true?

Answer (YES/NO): YES